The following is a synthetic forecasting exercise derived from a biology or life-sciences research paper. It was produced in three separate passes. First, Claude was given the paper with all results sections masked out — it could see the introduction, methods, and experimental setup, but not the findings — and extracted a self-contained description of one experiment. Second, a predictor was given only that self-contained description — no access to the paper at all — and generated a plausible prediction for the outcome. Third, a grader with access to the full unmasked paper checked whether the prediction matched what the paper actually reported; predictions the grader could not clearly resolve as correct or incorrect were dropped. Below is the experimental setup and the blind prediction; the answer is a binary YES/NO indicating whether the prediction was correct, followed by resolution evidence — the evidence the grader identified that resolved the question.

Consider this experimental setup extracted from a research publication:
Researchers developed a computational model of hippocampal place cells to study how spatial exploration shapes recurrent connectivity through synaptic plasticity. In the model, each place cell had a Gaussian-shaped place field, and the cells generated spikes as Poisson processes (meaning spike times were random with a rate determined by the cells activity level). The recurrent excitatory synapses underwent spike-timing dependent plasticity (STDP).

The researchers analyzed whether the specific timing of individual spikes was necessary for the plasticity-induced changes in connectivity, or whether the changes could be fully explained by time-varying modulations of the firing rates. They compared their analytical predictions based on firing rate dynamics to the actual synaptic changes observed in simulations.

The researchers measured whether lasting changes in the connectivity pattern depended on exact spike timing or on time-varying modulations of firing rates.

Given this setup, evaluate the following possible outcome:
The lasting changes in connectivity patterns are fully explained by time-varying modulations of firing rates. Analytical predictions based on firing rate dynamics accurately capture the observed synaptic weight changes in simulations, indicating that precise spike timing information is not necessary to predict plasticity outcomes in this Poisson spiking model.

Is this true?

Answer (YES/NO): YES